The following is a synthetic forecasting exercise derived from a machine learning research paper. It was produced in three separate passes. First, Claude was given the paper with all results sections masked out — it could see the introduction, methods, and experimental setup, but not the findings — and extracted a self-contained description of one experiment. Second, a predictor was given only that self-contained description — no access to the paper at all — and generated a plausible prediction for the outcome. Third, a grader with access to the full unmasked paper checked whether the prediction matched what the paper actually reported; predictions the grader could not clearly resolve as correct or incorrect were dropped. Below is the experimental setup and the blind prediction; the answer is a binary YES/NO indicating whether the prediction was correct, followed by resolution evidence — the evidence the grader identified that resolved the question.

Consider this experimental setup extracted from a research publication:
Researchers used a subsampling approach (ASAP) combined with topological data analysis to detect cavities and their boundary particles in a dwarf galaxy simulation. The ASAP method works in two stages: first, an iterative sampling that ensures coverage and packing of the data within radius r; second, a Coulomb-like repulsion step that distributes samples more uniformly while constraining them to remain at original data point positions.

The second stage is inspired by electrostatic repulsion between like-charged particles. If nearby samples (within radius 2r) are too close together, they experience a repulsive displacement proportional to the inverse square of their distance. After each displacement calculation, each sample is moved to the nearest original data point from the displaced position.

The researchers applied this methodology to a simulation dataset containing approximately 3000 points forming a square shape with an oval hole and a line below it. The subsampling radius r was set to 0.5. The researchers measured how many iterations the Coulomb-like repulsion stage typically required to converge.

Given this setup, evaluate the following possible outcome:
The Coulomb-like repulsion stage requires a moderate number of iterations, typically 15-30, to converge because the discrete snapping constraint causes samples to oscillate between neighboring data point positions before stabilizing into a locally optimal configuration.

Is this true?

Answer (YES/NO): NO